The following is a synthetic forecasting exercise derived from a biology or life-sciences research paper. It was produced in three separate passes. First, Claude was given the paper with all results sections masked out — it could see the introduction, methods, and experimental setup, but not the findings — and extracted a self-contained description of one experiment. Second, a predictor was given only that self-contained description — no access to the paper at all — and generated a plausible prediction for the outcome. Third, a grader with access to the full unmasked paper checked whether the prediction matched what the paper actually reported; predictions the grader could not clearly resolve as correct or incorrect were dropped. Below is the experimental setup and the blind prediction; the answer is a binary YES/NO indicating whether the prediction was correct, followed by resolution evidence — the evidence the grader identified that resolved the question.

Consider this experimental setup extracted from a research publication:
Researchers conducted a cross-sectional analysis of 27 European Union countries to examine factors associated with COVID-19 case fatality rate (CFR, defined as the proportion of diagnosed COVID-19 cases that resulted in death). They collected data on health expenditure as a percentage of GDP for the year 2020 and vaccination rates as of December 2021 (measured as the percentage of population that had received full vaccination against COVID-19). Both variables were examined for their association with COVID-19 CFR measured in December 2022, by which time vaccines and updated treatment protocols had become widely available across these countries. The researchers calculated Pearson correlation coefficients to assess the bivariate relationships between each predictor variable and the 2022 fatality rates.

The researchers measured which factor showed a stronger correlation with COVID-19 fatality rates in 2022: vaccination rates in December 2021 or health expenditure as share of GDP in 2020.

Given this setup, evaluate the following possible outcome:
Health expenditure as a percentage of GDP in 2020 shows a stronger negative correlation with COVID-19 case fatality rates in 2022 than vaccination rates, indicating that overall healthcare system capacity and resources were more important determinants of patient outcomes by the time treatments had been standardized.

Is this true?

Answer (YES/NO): NO